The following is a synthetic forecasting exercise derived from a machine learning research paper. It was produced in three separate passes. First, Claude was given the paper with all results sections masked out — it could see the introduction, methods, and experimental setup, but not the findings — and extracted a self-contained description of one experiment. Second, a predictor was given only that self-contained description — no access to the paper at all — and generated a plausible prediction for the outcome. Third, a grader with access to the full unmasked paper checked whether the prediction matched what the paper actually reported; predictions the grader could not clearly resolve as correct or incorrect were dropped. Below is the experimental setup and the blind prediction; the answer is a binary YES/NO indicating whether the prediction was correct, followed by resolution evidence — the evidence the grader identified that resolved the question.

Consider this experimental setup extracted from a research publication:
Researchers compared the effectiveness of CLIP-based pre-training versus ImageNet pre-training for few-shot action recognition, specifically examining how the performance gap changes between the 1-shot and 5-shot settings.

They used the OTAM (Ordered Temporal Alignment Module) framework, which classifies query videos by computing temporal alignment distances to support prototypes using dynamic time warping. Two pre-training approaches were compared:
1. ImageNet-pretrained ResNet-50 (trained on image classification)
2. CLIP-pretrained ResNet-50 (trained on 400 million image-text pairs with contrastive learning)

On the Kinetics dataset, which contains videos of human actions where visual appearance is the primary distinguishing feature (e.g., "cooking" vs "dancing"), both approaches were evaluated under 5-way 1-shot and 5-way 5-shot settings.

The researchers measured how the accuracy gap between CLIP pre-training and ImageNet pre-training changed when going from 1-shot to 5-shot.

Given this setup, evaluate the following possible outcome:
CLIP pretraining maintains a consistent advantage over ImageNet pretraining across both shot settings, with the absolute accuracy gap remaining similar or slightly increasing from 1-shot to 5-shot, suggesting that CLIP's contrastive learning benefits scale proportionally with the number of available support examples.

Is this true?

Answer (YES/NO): YES